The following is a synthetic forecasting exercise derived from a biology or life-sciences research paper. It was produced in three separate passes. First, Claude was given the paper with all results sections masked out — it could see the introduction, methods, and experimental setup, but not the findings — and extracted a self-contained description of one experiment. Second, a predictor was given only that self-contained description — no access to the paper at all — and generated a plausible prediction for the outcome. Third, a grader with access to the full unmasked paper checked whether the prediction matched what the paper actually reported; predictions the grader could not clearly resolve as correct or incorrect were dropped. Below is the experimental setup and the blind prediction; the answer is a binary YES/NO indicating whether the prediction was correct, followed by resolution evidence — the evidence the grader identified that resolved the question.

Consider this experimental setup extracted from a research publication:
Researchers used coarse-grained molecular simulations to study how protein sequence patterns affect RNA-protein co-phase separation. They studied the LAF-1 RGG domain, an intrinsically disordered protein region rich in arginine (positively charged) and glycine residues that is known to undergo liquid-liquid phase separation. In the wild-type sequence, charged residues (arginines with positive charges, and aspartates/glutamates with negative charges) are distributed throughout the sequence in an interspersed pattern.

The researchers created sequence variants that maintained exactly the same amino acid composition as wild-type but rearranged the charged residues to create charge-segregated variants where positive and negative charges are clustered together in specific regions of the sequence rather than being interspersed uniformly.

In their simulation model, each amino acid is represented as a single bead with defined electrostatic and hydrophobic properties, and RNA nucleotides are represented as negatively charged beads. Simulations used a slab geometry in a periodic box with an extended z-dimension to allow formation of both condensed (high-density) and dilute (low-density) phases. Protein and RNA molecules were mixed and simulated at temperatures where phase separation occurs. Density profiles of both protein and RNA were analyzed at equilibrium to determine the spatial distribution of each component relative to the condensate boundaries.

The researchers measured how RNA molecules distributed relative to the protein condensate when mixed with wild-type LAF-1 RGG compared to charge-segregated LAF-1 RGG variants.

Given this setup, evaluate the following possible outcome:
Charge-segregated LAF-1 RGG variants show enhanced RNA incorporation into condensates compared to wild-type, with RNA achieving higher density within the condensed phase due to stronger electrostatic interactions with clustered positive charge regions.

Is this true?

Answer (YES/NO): NO